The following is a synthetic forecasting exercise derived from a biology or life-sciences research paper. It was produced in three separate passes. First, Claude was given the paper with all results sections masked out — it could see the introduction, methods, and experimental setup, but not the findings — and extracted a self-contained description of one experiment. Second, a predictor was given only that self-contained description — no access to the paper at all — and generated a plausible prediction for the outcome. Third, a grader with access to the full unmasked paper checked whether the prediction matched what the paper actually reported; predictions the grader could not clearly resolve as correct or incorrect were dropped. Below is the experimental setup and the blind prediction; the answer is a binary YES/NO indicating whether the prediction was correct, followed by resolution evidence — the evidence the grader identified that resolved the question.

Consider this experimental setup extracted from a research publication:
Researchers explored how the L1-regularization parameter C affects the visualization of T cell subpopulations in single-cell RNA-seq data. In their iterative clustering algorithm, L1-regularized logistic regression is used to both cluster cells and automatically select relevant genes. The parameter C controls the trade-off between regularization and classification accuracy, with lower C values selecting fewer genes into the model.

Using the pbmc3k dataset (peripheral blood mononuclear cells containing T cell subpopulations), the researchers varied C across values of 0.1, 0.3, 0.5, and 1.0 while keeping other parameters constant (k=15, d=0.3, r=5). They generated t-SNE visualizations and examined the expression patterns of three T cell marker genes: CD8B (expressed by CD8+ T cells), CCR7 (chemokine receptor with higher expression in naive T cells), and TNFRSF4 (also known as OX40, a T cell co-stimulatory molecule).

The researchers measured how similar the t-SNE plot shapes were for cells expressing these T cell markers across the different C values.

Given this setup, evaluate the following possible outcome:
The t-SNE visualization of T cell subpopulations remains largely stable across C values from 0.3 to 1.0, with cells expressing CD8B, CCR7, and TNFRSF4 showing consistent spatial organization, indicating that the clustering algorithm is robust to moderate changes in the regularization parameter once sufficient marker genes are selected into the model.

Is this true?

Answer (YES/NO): YES